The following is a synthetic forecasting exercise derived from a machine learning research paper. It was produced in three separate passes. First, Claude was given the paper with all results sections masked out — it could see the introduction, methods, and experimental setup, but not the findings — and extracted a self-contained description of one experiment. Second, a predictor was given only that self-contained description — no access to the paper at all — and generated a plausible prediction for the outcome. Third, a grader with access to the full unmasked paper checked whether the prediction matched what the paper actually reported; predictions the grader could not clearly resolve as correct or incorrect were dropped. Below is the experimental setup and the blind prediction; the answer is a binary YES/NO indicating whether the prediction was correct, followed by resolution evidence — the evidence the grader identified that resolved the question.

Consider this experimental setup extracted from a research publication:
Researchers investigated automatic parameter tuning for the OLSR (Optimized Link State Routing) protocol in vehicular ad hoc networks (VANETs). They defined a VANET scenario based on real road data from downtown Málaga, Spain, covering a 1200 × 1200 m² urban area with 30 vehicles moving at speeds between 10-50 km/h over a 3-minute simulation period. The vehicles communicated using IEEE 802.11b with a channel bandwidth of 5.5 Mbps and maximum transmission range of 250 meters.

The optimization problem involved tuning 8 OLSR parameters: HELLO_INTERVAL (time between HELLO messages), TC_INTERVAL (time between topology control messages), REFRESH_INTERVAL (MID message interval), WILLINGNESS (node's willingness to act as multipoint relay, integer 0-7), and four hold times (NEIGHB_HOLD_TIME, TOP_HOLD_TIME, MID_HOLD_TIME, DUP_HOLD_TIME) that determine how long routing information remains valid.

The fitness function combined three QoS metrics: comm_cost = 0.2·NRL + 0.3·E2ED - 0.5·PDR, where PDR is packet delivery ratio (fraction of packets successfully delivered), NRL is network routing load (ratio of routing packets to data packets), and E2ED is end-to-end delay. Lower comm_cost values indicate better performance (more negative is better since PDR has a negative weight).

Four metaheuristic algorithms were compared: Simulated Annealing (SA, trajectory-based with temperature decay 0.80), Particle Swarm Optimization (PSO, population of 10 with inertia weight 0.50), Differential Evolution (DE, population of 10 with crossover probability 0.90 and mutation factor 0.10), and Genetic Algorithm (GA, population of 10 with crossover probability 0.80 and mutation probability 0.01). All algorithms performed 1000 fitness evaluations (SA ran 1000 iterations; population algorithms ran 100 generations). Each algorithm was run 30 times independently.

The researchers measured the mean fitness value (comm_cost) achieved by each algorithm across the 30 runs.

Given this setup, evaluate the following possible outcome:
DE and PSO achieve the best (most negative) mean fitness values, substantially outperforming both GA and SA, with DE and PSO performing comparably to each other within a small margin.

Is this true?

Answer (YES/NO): NO